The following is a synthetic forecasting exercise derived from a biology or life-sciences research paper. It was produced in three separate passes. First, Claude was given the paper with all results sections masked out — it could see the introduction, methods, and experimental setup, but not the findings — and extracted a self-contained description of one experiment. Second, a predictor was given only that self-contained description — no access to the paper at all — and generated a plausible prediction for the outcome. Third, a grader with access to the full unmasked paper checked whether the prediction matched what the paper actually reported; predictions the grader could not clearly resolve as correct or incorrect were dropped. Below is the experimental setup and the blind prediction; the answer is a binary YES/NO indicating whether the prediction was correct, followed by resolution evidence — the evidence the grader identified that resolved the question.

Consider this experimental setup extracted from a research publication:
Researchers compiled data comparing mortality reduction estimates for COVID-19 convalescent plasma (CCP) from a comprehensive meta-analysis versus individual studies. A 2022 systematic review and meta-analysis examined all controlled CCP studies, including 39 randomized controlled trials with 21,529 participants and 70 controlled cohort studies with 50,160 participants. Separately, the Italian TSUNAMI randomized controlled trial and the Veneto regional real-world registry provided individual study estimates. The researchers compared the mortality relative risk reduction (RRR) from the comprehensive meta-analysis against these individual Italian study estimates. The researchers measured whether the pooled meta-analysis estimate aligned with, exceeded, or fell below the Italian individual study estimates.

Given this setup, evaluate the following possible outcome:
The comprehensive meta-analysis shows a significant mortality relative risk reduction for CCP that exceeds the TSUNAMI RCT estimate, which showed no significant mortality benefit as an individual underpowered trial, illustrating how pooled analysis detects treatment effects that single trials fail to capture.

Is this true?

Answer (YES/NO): NO